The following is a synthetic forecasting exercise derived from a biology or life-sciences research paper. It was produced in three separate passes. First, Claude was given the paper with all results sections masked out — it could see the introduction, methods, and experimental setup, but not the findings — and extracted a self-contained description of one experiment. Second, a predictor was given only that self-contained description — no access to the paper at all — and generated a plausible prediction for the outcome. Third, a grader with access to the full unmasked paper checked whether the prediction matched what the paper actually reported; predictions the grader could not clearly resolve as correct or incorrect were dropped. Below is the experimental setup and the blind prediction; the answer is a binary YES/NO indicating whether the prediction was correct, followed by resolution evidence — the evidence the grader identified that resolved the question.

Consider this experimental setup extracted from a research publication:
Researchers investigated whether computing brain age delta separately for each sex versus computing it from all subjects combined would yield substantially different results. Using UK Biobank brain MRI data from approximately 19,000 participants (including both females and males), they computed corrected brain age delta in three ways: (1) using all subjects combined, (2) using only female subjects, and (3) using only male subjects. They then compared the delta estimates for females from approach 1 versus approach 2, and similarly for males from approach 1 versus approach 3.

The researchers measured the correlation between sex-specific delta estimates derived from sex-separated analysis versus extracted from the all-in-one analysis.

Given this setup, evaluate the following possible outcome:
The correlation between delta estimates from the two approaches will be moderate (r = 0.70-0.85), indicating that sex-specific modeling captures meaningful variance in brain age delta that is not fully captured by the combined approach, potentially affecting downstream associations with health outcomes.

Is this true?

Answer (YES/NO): NO